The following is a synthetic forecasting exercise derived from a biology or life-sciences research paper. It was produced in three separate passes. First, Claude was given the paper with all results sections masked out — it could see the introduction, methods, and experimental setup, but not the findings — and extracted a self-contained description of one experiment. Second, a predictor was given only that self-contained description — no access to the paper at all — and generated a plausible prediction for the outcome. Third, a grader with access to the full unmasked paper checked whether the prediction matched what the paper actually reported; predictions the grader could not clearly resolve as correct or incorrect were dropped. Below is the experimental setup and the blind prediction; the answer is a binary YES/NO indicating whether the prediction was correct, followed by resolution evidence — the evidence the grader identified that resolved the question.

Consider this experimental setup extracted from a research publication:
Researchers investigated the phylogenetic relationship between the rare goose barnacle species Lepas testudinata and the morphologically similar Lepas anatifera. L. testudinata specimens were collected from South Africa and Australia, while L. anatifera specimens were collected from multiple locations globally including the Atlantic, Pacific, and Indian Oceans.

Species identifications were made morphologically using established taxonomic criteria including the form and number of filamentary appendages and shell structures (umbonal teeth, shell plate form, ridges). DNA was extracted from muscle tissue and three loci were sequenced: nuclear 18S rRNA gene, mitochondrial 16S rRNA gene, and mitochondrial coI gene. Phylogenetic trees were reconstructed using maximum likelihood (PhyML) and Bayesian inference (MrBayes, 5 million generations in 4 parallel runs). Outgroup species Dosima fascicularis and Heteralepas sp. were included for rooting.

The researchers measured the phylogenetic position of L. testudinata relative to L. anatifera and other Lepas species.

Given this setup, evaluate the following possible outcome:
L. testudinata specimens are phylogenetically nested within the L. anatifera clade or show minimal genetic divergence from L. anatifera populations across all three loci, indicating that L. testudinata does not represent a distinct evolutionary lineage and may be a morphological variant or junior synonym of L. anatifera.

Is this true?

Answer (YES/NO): NO